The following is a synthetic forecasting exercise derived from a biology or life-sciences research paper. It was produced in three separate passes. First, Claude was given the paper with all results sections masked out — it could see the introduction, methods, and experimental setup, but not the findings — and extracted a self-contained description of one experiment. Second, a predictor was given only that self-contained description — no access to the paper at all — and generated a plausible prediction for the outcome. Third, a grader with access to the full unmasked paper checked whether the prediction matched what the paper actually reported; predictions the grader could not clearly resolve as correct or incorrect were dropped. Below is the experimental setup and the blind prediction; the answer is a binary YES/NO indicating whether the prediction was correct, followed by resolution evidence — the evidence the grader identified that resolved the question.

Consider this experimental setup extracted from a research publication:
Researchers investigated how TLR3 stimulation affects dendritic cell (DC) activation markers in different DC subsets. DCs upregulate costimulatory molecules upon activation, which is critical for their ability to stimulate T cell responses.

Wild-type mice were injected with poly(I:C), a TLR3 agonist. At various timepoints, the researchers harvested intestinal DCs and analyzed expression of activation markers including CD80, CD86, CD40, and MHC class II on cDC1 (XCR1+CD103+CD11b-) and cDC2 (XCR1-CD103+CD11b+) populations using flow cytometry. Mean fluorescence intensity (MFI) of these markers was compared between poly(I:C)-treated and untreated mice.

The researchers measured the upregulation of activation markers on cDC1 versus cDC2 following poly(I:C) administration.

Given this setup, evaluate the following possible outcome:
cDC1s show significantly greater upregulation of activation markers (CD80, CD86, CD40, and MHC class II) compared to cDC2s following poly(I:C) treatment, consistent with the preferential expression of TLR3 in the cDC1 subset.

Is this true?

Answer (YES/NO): NO